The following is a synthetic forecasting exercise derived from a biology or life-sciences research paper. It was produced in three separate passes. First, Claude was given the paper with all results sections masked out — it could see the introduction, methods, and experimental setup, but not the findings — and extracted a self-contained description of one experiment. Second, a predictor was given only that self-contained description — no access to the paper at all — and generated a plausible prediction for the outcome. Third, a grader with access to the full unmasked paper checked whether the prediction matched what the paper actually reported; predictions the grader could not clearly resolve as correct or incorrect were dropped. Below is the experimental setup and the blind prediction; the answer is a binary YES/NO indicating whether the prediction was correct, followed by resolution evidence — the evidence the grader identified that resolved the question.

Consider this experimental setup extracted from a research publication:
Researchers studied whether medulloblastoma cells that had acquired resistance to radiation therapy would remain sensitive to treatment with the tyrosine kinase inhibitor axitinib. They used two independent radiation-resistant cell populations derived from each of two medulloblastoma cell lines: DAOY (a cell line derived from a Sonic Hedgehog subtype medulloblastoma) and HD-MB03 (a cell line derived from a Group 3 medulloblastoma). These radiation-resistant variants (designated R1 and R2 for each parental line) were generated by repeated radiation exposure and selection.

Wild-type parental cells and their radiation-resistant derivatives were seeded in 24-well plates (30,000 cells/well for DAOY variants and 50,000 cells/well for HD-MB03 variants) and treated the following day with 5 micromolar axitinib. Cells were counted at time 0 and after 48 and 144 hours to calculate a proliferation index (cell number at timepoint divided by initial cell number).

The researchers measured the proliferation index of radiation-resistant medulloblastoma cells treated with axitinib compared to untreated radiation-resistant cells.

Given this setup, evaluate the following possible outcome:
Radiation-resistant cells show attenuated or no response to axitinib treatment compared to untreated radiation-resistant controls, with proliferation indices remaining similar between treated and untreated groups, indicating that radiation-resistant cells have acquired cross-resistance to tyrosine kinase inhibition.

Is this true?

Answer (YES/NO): NO